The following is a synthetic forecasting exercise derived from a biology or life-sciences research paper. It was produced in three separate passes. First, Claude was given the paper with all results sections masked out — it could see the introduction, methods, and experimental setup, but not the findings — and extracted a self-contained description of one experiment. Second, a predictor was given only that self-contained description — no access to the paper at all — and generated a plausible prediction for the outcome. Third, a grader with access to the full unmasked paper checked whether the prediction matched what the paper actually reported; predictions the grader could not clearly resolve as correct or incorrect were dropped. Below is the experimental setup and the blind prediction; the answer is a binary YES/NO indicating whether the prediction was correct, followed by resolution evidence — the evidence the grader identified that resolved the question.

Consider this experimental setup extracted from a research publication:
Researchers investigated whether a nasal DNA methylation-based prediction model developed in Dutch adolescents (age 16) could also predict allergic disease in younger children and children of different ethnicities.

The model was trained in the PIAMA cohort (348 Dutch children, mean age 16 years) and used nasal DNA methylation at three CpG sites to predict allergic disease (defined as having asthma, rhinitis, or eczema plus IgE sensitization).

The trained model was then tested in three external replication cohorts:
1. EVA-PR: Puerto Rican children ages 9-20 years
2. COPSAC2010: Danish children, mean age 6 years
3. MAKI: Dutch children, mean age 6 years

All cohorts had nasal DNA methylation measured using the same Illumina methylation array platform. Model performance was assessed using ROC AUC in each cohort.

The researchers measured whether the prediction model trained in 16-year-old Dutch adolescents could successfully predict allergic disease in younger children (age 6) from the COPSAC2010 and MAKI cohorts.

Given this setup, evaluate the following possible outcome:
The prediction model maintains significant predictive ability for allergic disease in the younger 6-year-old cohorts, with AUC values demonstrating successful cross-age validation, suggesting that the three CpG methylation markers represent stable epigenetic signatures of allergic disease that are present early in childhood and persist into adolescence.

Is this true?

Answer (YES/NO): NO